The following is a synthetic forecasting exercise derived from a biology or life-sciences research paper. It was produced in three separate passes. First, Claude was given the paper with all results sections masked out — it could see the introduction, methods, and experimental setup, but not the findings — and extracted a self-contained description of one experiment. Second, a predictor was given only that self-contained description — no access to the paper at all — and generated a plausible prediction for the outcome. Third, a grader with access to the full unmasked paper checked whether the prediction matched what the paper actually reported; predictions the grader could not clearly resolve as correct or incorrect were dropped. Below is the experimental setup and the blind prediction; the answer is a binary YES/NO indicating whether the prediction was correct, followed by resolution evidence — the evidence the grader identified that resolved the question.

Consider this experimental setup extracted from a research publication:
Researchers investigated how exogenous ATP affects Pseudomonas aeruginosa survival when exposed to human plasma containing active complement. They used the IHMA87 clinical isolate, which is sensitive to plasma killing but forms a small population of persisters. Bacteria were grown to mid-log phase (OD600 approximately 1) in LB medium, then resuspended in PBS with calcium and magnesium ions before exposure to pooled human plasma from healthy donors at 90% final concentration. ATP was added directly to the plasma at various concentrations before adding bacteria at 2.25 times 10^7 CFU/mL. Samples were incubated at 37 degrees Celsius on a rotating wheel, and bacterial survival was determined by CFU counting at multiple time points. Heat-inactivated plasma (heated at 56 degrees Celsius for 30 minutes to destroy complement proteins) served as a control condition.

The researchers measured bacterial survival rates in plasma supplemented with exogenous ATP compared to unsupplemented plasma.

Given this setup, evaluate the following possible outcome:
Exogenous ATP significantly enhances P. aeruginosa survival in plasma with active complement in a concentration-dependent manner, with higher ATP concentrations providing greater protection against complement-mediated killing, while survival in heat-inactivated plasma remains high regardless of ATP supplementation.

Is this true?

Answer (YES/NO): NO